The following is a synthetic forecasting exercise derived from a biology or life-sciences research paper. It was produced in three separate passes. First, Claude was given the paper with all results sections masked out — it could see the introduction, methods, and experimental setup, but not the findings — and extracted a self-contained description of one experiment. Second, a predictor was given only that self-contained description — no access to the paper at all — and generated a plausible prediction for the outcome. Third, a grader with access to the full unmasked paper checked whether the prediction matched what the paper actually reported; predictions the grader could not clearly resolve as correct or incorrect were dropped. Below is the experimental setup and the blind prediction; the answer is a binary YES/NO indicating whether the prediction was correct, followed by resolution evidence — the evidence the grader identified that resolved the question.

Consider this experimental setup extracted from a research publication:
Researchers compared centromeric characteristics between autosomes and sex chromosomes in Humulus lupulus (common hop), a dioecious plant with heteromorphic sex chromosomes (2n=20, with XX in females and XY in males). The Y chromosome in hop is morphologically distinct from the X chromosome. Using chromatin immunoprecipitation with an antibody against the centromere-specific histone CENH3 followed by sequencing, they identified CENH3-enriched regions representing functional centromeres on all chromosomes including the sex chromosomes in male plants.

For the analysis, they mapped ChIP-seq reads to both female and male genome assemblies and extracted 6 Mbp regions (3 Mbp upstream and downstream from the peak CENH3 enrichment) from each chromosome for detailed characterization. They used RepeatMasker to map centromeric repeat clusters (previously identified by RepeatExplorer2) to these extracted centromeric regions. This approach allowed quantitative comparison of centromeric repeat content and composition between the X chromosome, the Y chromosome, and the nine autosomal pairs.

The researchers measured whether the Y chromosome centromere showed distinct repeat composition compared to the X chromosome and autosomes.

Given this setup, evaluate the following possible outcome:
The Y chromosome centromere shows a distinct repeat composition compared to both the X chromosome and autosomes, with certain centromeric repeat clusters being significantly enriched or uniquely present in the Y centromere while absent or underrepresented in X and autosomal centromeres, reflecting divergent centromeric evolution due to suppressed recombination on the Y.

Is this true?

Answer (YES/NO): YES